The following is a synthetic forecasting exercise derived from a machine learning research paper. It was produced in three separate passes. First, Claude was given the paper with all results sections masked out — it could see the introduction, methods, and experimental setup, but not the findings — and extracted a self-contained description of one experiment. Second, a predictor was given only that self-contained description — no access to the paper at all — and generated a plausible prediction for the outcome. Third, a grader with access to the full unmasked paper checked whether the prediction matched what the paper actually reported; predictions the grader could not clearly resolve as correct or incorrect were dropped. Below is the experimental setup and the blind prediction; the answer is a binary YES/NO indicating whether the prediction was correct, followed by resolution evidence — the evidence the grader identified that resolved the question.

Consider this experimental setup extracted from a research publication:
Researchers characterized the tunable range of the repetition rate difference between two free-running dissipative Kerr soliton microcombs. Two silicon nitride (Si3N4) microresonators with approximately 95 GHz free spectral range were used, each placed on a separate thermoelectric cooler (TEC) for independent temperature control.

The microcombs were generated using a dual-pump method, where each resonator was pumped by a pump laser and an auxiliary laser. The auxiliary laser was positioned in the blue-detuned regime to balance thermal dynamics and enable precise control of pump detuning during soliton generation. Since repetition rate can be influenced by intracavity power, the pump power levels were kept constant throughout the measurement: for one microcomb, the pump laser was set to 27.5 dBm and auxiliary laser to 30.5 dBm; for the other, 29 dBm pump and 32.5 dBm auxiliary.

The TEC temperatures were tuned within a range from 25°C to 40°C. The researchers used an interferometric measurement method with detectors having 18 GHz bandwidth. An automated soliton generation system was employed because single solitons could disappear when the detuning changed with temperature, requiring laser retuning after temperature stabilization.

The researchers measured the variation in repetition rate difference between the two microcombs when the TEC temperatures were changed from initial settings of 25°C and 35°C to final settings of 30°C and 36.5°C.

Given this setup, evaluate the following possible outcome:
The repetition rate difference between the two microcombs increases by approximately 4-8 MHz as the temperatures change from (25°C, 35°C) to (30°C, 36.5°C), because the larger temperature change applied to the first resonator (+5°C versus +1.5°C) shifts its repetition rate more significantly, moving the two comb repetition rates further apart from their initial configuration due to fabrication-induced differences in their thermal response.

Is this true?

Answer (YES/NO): NO